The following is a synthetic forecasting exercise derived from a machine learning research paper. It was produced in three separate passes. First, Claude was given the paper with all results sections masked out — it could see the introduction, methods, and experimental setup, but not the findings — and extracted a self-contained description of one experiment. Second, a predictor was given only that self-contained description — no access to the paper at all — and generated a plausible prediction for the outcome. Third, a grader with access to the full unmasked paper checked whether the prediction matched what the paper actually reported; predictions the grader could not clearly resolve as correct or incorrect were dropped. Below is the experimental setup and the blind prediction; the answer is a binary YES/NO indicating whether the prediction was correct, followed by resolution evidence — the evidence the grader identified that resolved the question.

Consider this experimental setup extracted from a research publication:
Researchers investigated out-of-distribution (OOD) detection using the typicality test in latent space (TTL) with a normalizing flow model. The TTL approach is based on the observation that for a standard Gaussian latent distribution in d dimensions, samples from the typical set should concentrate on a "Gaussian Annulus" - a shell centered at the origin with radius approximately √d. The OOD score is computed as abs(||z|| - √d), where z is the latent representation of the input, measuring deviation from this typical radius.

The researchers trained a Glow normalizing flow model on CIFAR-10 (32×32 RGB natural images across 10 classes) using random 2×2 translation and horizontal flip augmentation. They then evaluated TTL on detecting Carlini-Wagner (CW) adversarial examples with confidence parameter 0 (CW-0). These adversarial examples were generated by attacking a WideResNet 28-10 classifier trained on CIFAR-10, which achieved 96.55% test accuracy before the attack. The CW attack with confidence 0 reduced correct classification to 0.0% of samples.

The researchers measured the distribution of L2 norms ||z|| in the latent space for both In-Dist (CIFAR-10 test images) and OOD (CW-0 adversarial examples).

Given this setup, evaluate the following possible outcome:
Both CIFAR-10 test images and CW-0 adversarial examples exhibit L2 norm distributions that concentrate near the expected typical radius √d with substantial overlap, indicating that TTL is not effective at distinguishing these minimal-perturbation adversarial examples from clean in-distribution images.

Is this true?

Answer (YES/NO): YES